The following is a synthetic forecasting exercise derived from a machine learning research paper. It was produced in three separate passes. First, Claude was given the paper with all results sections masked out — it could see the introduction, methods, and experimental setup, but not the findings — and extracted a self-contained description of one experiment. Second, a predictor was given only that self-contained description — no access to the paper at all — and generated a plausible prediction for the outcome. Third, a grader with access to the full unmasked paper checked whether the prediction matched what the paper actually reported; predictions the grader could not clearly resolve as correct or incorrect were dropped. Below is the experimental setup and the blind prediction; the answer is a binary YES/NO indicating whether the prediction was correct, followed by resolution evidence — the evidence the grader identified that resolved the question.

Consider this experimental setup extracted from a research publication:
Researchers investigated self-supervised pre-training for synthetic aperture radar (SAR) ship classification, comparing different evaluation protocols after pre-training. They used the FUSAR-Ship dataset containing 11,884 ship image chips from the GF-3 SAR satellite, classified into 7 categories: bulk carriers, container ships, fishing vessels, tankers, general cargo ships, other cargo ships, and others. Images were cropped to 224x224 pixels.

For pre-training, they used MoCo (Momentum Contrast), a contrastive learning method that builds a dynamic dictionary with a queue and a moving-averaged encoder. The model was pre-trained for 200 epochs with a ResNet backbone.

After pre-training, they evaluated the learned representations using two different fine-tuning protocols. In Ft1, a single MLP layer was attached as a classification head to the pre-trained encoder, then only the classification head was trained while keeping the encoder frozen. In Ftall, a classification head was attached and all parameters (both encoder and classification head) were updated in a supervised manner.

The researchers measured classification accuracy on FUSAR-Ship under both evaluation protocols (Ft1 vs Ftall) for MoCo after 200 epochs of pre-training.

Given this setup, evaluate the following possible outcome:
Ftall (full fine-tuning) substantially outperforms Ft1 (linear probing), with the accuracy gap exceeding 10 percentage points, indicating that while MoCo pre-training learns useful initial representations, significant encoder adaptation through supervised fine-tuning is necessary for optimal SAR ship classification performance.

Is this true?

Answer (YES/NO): YES